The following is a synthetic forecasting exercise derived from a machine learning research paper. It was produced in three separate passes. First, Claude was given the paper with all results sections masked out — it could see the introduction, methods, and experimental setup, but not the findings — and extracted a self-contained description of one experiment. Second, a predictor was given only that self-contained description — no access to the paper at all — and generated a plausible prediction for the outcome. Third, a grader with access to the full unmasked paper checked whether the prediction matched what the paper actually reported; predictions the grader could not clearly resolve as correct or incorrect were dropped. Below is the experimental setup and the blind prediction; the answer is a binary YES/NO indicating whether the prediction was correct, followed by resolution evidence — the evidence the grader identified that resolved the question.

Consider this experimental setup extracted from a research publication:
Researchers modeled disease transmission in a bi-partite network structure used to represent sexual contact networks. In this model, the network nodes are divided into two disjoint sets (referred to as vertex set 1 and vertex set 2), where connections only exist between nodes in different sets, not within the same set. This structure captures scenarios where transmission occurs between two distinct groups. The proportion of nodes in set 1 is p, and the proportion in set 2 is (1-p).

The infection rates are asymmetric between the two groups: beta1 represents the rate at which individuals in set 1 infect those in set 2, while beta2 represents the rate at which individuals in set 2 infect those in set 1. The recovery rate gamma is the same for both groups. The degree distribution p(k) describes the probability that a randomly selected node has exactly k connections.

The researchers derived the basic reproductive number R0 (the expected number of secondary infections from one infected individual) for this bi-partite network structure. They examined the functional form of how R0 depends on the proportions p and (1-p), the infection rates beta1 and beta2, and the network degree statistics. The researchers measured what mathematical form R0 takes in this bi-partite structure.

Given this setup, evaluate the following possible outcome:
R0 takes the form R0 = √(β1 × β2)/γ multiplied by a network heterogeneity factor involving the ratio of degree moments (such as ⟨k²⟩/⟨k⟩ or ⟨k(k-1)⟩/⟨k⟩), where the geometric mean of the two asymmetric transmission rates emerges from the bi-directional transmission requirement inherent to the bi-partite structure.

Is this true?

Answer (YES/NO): NO